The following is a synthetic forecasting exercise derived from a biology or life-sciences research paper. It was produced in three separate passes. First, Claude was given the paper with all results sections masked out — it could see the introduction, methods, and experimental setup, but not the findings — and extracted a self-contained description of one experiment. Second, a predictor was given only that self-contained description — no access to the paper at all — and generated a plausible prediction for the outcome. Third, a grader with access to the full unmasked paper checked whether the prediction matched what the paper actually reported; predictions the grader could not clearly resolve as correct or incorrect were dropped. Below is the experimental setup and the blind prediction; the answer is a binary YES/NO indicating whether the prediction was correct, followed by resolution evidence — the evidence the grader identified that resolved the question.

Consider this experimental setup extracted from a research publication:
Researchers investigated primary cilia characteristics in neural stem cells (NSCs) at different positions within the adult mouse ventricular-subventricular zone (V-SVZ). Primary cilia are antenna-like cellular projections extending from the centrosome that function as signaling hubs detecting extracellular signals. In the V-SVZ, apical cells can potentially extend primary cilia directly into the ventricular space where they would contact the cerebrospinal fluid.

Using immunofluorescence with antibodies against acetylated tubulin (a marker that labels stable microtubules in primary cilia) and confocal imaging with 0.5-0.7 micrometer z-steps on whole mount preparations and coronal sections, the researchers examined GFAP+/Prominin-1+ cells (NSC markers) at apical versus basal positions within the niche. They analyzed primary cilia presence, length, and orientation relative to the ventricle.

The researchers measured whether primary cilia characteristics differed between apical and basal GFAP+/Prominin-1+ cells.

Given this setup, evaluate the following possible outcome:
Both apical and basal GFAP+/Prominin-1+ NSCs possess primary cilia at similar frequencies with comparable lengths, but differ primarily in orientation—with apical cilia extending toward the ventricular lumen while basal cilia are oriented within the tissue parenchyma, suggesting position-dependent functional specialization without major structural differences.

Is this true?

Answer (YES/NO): NO